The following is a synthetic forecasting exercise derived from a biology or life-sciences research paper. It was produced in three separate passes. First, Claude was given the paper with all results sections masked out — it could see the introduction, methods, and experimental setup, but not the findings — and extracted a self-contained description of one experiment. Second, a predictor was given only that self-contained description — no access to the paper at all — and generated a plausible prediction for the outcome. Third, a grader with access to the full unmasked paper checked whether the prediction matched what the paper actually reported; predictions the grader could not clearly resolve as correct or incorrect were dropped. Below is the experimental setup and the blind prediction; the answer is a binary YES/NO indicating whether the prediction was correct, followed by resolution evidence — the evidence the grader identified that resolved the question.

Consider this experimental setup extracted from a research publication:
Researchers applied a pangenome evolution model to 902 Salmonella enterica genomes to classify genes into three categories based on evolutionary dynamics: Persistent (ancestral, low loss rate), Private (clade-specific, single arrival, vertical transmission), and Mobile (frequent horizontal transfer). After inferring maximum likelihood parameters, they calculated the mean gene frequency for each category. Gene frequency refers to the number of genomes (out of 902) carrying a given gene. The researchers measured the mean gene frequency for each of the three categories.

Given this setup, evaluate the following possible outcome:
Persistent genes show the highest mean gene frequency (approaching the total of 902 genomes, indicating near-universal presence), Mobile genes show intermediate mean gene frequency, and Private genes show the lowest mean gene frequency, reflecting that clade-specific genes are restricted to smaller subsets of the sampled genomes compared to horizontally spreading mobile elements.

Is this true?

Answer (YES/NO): YES